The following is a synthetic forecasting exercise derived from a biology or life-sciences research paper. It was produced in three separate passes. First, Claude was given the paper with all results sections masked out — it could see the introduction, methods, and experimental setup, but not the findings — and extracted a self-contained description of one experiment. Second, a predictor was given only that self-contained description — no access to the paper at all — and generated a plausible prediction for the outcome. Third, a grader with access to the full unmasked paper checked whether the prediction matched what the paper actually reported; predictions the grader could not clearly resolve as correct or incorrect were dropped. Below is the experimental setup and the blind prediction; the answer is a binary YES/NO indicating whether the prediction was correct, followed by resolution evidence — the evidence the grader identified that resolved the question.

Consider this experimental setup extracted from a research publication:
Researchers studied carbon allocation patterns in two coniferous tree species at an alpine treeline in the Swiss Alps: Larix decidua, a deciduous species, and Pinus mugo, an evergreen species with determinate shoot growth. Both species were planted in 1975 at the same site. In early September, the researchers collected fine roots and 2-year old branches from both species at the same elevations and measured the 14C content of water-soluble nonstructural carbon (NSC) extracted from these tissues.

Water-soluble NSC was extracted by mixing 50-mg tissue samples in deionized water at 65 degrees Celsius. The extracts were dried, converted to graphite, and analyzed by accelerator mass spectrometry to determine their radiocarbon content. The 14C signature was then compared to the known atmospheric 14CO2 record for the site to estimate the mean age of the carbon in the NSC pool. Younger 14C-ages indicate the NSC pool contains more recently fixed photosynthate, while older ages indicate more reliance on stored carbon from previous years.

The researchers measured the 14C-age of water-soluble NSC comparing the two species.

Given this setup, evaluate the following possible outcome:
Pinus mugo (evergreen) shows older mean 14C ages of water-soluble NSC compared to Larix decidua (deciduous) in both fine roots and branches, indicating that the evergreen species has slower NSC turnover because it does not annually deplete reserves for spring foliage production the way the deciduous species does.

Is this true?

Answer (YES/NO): YES